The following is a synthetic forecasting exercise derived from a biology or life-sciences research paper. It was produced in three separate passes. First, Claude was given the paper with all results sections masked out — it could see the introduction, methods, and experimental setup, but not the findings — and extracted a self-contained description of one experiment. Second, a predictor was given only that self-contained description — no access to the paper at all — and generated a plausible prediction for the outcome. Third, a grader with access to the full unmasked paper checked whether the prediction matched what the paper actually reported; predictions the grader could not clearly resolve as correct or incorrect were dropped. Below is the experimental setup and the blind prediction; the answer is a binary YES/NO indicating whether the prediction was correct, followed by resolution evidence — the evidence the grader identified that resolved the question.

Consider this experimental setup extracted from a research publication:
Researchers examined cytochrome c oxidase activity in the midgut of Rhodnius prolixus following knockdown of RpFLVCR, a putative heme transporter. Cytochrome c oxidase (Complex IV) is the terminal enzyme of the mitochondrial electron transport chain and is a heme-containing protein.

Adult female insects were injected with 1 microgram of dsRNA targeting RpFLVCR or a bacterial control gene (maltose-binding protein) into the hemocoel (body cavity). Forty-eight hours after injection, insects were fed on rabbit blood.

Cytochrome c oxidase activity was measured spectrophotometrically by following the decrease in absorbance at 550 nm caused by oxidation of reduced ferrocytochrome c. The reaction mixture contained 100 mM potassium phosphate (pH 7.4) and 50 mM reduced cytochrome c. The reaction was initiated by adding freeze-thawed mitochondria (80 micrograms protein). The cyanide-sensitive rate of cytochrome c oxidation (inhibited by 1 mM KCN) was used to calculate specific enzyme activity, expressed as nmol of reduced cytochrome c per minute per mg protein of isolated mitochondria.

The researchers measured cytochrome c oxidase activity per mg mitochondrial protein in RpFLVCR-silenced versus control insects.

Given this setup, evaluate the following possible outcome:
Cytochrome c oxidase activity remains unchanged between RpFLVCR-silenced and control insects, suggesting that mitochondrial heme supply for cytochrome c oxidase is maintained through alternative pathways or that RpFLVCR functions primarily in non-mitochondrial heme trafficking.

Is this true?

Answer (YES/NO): NO